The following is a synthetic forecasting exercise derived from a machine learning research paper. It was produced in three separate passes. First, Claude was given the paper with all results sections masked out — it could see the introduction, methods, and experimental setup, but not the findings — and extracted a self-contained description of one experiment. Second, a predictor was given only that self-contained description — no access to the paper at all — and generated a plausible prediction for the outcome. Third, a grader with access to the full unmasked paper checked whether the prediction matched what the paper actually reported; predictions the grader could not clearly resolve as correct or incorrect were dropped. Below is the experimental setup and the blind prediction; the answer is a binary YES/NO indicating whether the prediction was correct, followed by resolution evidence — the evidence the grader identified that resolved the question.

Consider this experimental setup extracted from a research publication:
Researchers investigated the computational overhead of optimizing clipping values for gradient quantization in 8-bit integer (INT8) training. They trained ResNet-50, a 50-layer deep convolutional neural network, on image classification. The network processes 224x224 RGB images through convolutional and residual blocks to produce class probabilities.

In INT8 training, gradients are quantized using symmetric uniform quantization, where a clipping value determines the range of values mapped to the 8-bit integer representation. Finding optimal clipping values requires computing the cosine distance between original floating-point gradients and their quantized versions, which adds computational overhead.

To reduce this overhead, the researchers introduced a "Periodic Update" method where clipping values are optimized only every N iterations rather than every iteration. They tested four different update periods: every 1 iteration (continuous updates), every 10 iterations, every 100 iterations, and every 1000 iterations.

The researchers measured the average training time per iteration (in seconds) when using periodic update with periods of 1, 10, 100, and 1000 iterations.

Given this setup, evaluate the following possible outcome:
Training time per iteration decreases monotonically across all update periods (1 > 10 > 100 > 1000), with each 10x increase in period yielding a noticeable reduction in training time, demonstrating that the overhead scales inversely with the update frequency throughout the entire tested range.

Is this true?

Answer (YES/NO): NO